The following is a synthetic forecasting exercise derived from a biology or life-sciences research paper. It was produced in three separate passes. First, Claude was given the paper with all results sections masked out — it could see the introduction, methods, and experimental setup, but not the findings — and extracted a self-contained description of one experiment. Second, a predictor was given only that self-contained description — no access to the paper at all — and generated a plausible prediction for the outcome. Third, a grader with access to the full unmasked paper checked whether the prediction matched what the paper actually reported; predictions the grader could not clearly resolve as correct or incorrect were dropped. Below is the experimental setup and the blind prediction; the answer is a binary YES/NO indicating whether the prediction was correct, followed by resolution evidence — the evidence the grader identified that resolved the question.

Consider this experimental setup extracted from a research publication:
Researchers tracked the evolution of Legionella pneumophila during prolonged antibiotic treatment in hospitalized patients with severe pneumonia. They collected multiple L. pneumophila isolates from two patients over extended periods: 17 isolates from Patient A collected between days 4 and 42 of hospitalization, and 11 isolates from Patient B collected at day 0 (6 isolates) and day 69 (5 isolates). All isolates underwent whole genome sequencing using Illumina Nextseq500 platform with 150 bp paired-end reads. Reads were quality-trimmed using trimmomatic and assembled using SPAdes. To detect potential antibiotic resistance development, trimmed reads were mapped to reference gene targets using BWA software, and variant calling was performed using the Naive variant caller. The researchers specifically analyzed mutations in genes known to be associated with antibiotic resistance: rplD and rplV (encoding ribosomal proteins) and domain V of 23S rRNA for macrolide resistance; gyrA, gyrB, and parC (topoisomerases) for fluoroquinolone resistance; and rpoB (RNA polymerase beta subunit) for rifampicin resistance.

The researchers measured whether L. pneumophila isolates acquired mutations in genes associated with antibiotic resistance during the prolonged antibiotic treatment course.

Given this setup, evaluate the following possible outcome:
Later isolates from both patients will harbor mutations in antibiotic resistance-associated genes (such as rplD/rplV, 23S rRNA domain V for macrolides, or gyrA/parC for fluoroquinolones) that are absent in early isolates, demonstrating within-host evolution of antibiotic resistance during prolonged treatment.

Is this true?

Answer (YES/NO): NO